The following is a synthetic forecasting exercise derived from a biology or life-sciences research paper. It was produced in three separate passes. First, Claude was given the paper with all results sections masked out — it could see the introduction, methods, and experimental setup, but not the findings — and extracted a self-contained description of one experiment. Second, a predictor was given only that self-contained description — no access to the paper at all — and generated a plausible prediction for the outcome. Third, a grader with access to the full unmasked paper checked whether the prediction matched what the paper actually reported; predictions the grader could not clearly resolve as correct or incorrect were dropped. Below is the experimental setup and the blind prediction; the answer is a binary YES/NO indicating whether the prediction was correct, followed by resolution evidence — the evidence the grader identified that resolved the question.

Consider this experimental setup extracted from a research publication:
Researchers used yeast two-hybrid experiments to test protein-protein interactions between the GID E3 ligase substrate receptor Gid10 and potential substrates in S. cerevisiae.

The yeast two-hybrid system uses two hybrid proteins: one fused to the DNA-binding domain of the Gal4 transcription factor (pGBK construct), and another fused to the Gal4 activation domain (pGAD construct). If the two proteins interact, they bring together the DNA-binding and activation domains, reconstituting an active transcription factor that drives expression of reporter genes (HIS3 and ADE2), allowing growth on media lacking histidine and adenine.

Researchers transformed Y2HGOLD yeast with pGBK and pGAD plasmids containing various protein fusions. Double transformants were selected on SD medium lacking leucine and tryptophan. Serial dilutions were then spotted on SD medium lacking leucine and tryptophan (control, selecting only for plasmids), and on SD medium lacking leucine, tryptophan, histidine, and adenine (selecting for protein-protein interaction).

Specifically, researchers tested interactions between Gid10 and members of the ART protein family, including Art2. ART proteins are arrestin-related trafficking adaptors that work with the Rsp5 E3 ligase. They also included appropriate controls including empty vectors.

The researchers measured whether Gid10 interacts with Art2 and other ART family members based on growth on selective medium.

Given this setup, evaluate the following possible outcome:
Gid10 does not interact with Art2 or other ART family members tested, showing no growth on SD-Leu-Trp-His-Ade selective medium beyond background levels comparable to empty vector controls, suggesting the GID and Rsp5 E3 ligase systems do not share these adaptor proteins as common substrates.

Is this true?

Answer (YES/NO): NO